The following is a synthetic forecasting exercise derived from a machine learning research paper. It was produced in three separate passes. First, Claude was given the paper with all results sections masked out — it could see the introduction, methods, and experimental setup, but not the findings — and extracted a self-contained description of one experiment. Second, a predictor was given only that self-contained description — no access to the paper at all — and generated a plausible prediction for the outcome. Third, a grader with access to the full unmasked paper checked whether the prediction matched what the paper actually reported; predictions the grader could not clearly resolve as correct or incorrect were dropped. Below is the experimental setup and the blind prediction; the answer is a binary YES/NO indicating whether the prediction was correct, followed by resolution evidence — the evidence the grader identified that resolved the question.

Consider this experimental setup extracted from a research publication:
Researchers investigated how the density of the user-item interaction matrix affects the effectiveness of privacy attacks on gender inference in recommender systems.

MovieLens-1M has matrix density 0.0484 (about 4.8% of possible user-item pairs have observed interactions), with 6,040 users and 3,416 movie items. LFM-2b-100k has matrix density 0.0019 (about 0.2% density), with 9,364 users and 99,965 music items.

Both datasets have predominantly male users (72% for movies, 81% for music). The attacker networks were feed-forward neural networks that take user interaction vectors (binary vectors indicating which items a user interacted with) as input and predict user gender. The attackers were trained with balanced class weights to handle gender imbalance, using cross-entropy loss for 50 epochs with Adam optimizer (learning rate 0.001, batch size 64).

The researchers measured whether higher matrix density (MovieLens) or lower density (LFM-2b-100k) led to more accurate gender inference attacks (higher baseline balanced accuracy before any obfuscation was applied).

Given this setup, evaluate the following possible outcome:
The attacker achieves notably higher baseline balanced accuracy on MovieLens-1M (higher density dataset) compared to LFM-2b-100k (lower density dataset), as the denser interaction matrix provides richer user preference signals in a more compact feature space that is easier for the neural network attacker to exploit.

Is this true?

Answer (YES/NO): YES